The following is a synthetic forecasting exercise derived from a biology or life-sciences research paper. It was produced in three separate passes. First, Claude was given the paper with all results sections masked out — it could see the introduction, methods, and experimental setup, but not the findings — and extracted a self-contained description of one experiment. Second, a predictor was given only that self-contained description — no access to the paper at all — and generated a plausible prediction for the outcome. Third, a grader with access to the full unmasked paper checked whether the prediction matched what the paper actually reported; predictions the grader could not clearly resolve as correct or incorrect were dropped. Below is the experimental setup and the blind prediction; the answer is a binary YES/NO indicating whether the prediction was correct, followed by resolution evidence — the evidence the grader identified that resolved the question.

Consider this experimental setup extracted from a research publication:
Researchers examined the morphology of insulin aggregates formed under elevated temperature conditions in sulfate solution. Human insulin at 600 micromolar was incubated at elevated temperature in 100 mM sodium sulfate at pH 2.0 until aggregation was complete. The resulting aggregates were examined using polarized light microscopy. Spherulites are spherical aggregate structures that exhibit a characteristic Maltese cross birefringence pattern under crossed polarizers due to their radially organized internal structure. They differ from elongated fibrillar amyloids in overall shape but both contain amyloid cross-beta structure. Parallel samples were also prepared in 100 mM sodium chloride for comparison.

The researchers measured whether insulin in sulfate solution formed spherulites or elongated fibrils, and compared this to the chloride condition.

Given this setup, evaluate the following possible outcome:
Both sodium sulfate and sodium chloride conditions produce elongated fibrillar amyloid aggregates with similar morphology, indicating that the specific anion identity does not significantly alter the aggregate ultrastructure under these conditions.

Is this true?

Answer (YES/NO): NO